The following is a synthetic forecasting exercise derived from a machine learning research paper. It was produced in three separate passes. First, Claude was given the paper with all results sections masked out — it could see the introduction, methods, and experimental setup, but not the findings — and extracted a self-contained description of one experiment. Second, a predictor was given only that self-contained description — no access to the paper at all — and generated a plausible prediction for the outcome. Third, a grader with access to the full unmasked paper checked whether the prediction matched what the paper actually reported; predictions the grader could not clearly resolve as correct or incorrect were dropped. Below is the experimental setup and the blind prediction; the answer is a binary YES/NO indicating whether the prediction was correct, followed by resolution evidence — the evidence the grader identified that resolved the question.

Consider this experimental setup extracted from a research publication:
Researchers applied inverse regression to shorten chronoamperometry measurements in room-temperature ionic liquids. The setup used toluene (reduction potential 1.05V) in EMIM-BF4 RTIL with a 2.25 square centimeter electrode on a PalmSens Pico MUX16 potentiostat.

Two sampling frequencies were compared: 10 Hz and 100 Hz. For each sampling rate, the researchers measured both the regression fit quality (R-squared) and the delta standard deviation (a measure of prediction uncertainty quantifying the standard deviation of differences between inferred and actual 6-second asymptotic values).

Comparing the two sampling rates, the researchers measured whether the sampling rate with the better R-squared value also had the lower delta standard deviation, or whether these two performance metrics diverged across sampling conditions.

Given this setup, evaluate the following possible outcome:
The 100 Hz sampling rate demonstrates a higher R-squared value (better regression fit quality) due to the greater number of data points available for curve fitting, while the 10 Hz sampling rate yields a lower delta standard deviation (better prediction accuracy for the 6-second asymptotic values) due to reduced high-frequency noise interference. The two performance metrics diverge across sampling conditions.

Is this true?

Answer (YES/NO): NO